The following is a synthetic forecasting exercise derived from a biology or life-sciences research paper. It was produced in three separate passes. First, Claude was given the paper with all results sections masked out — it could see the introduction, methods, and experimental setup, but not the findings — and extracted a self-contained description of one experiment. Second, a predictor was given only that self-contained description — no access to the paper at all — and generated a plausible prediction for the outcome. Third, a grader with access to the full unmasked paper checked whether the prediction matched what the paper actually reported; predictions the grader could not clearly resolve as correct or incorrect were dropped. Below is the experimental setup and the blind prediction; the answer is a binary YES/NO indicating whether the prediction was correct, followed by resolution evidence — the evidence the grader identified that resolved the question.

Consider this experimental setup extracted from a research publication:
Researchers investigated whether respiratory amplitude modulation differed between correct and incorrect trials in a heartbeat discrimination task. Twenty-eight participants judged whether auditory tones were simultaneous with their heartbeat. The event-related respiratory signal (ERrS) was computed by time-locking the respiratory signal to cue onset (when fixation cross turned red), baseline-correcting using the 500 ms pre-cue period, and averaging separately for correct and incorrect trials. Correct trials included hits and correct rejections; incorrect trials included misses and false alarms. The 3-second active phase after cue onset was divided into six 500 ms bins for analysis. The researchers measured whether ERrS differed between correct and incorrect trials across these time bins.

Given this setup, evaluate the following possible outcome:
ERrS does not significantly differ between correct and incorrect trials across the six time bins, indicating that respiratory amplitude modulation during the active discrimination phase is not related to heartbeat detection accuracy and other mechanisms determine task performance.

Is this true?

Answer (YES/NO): NO